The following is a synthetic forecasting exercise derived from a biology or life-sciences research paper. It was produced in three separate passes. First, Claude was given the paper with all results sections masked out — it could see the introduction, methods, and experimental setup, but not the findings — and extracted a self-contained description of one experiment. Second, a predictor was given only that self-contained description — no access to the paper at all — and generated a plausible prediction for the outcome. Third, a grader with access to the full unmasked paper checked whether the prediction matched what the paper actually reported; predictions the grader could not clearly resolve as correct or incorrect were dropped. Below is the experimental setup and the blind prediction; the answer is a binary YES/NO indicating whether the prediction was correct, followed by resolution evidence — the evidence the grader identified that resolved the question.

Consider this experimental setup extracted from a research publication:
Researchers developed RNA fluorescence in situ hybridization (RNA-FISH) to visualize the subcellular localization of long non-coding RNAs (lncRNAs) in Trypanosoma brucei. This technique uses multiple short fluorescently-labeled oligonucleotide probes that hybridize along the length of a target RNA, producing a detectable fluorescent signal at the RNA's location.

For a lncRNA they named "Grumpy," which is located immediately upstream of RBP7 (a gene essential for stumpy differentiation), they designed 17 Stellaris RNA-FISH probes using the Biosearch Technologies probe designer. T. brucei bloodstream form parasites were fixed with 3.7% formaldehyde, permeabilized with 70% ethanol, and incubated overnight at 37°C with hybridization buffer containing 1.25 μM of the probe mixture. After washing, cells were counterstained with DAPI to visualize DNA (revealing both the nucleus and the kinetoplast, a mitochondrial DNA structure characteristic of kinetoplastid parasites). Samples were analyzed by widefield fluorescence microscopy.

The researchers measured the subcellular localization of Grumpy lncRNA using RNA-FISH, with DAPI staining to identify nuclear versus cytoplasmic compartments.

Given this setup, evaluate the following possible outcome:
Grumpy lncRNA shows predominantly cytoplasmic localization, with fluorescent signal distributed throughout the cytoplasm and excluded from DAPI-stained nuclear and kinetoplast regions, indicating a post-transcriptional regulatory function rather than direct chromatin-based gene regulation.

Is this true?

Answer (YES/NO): NO